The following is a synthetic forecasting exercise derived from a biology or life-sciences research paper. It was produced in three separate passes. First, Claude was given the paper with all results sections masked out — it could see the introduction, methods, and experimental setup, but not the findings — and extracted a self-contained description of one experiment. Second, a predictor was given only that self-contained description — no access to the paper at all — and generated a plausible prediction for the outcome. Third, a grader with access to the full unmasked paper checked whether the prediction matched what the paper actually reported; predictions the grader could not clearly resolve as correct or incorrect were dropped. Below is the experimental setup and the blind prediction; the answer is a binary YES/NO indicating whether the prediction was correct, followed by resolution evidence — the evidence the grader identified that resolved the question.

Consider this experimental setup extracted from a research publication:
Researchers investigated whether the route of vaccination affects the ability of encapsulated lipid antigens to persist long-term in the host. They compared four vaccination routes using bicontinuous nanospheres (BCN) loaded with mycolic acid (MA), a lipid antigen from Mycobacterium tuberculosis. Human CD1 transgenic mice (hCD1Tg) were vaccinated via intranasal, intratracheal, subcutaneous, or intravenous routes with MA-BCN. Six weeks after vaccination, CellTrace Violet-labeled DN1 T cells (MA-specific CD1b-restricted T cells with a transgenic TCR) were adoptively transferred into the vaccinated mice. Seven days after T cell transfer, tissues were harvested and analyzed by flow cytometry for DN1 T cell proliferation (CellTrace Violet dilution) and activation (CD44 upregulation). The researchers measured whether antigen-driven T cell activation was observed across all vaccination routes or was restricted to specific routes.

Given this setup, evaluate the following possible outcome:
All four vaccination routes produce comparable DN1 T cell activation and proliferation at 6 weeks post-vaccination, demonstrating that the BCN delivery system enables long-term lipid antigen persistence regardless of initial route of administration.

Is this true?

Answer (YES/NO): NO